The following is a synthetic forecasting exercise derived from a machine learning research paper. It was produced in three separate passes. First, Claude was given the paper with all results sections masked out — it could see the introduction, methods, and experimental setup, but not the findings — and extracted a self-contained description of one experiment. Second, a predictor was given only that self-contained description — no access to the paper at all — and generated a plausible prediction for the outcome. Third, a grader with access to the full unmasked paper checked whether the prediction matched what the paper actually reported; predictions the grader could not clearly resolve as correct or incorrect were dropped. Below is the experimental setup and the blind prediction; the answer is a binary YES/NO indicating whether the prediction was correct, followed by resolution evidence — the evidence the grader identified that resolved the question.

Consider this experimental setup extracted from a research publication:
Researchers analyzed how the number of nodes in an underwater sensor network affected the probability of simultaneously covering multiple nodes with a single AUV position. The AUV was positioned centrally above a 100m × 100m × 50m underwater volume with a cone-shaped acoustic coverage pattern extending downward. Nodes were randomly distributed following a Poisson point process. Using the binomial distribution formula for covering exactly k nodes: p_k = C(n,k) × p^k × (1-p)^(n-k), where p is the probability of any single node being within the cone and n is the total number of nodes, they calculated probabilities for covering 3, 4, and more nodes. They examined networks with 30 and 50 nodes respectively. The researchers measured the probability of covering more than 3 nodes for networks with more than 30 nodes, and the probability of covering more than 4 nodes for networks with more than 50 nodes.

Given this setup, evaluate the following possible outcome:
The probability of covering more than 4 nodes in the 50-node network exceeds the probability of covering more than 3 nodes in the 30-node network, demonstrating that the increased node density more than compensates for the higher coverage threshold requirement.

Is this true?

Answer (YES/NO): YES